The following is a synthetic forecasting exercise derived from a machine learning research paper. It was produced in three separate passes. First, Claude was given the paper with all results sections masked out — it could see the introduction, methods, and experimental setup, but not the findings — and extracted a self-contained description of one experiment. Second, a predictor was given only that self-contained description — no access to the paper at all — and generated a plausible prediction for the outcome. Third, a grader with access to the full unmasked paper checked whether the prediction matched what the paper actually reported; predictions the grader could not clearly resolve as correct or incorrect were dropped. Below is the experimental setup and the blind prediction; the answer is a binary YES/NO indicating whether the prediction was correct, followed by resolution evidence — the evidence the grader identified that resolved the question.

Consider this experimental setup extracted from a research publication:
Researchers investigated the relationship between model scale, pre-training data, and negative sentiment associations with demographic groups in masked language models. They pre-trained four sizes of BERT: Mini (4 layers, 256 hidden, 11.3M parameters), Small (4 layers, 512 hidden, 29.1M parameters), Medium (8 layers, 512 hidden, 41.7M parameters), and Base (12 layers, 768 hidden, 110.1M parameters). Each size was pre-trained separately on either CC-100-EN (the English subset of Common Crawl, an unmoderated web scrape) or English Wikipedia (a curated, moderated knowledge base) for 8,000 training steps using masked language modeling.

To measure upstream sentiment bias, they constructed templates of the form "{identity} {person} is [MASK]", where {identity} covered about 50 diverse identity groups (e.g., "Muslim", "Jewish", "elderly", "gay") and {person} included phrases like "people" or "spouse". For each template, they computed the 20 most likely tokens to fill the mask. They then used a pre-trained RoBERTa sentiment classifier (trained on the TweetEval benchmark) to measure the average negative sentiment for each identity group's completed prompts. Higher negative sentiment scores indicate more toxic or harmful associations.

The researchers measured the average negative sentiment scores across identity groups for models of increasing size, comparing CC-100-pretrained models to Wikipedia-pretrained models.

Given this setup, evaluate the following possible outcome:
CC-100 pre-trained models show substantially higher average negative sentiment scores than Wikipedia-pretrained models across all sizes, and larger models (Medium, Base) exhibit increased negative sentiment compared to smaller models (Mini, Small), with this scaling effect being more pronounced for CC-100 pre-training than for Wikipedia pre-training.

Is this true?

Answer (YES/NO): YES